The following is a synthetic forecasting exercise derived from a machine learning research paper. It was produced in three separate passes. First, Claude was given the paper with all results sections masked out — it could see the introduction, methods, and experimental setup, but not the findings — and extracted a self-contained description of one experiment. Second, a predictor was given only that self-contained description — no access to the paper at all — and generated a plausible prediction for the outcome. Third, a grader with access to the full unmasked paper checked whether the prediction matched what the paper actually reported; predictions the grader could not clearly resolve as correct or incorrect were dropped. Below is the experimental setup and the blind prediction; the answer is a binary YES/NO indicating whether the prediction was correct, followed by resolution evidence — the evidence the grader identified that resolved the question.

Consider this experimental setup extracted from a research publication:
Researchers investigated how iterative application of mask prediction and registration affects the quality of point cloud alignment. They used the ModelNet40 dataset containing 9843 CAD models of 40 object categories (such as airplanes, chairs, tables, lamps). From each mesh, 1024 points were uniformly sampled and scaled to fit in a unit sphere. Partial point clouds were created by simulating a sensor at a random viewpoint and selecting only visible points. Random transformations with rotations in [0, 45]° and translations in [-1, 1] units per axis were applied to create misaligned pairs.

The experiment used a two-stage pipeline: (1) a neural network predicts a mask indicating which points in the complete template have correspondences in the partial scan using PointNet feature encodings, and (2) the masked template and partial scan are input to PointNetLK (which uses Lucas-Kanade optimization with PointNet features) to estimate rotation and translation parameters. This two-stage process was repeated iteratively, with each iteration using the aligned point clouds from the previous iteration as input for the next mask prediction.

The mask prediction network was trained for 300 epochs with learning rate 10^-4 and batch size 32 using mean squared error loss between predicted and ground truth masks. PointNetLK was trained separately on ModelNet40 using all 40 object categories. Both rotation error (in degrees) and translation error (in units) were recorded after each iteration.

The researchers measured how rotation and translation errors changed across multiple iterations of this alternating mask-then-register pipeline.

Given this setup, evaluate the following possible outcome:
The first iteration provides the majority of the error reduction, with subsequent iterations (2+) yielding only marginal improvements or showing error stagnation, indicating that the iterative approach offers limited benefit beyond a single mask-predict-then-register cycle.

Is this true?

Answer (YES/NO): YES